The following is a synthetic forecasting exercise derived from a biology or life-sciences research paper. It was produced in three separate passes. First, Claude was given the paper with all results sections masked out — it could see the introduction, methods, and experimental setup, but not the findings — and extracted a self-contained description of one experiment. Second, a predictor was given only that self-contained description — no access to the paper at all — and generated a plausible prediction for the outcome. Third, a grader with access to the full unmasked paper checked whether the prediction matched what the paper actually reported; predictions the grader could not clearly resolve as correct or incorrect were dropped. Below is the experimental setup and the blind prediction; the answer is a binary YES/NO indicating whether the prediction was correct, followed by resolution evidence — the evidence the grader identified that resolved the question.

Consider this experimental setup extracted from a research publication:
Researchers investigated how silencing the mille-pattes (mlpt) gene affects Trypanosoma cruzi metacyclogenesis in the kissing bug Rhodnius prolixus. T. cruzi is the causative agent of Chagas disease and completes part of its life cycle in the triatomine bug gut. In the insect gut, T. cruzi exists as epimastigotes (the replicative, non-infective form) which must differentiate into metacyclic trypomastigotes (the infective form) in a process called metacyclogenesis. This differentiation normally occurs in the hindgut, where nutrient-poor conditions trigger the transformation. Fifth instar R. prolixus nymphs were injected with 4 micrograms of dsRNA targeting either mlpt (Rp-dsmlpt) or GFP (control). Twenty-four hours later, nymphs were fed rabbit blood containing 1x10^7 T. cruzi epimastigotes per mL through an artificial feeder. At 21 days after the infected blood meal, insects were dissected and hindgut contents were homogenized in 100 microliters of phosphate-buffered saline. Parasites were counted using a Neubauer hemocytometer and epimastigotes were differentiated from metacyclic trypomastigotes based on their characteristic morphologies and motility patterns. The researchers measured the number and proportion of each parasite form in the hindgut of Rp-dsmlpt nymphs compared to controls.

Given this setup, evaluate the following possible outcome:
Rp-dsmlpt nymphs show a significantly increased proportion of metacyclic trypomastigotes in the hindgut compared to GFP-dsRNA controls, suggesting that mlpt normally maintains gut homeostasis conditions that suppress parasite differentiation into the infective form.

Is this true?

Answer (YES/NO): NO